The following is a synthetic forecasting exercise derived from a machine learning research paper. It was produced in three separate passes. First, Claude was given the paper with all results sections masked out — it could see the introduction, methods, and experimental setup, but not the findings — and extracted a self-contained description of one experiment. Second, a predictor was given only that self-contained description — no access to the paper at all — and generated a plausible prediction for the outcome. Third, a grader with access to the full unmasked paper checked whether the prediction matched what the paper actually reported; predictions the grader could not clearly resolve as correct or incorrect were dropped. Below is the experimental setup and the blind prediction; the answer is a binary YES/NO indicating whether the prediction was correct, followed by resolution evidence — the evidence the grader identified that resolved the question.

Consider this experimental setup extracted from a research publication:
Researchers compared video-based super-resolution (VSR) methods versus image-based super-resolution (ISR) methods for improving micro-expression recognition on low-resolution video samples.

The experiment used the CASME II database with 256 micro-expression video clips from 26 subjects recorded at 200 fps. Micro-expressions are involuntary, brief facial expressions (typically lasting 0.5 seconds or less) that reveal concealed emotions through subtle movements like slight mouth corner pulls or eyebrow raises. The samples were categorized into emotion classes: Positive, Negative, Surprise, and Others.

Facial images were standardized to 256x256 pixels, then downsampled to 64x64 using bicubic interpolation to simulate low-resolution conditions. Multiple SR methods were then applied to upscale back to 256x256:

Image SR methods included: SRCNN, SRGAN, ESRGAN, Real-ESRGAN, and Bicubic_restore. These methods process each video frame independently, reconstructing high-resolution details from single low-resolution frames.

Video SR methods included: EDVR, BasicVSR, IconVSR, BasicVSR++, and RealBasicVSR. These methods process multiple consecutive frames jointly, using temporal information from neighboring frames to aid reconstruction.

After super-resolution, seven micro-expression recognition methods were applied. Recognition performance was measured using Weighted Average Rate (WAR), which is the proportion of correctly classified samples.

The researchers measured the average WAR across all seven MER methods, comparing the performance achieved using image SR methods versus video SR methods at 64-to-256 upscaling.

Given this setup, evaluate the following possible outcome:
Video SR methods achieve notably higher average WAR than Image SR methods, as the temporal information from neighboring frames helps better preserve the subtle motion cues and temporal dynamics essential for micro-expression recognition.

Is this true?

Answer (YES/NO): NO